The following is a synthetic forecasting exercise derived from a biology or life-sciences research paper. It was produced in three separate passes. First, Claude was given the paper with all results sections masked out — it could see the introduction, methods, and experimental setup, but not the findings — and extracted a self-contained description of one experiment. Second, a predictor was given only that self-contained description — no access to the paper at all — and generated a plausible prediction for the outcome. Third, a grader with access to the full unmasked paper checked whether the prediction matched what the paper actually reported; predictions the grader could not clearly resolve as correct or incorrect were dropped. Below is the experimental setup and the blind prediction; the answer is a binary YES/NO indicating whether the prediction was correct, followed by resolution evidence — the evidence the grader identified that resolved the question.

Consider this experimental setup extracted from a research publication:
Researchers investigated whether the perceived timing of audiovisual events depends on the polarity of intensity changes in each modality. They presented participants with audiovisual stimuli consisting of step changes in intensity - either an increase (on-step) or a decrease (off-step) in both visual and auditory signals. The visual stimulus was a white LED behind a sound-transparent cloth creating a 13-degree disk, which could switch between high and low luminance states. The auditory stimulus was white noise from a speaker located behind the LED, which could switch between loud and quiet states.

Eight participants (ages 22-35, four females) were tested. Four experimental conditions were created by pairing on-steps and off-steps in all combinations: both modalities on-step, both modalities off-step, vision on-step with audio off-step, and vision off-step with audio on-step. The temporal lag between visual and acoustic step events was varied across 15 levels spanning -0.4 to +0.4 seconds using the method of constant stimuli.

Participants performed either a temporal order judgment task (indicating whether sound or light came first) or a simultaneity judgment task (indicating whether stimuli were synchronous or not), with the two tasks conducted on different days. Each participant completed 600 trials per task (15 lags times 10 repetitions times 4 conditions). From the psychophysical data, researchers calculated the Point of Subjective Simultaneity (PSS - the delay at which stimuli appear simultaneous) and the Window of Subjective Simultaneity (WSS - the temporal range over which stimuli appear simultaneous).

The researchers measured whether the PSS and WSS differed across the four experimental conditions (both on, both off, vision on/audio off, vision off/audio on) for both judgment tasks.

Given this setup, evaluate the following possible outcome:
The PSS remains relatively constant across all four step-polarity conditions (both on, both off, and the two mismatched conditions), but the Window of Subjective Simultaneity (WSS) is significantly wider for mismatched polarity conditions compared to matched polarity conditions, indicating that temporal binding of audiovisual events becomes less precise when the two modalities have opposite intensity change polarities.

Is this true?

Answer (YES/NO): NO